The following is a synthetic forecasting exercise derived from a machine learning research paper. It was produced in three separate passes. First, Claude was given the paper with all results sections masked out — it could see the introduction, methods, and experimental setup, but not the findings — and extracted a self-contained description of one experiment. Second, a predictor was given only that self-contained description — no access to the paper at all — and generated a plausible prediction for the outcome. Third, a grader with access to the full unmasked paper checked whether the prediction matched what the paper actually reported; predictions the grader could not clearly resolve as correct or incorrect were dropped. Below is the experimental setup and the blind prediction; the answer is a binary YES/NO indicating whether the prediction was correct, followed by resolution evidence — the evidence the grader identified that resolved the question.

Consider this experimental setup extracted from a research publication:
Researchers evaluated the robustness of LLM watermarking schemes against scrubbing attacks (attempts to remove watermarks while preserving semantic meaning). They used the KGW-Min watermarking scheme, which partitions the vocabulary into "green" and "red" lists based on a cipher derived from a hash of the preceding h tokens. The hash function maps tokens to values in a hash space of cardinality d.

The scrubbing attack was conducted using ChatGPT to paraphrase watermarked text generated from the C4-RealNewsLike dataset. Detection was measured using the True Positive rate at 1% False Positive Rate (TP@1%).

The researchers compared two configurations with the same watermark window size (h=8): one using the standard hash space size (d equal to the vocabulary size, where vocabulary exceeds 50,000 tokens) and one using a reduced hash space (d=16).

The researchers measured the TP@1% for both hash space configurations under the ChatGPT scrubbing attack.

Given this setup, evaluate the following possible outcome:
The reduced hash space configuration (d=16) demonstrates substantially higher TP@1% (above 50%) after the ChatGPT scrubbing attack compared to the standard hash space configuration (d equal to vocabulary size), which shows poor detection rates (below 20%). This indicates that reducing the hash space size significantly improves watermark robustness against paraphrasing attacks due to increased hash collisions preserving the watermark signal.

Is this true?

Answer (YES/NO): NO